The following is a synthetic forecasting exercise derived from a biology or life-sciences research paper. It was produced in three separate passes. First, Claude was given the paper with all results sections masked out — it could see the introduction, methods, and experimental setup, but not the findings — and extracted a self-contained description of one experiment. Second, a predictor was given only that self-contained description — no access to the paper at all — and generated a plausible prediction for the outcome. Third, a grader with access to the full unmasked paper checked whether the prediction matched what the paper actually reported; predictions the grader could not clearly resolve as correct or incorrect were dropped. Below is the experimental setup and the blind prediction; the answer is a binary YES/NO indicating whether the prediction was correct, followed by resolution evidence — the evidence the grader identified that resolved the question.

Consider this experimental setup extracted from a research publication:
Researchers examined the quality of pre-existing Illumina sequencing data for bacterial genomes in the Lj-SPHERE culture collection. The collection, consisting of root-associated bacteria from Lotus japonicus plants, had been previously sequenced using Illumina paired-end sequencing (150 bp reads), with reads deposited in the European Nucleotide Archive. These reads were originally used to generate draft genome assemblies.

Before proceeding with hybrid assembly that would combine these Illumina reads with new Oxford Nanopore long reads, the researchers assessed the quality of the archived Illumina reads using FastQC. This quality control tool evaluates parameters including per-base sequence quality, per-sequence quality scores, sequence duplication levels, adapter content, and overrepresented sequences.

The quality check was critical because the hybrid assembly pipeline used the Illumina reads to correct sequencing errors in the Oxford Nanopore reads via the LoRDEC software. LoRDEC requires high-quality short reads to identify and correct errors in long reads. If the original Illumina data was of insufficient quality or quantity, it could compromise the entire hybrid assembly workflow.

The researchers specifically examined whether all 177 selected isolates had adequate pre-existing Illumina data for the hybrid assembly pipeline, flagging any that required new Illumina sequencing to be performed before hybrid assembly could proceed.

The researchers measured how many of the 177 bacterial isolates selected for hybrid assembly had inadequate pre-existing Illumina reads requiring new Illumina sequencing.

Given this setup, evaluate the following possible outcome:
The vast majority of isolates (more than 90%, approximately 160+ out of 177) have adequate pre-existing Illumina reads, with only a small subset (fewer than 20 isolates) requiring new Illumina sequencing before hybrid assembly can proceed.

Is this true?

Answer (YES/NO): YES